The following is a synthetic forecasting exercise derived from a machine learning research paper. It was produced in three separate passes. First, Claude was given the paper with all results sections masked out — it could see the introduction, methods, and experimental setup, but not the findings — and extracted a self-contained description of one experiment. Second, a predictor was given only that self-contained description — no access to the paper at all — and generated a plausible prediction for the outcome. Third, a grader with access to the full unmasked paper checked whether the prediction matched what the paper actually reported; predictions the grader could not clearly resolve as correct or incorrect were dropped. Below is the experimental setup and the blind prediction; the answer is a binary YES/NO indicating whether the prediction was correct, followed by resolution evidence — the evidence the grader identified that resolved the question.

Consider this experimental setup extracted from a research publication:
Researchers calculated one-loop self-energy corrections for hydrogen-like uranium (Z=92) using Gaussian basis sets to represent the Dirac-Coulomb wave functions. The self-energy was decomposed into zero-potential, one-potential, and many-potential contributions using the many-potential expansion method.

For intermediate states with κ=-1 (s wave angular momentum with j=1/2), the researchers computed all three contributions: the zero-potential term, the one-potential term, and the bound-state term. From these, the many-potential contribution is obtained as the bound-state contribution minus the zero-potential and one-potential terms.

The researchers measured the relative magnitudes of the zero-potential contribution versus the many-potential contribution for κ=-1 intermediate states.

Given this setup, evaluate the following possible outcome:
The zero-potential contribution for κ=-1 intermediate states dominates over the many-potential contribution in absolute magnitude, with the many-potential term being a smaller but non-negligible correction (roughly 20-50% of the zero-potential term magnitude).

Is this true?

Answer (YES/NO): NO